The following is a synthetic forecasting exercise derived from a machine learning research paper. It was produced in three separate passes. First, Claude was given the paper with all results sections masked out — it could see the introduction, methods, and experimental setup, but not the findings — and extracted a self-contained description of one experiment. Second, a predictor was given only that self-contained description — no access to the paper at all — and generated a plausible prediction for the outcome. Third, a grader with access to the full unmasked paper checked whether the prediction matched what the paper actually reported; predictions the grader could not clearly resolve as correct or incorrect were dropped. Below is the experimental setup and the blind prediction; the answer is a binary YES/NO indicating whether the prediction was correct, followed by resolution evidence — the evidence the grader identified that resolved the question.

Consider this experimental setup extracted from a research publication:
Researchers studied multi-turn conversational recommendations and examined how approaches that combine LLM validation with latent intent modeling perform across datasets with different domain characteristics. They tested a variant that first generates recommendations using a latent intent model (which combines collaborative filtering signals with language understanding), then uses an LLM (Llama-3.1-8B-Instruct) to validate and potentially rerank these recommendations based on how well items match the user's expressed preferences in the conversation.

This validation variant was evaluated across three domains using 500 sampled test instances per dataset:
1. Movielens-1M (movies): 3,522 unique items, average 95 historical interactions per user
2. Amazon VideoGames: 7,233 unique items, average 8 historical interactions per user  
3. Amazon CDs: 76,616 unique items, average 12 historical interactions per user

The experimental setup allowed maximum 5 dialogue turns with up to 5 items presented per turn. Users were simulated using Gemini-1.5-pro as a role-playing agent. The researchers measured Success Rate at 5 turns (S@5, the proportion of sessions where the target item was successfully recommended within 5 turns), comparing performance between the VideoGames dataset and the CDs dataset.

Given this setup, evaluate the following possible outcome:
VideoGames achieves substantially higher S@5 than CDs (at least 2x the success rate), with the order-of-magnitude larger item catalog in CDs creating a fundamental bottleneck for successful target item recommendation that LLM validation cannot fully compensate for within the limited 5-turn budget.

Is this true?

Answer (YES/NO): NO